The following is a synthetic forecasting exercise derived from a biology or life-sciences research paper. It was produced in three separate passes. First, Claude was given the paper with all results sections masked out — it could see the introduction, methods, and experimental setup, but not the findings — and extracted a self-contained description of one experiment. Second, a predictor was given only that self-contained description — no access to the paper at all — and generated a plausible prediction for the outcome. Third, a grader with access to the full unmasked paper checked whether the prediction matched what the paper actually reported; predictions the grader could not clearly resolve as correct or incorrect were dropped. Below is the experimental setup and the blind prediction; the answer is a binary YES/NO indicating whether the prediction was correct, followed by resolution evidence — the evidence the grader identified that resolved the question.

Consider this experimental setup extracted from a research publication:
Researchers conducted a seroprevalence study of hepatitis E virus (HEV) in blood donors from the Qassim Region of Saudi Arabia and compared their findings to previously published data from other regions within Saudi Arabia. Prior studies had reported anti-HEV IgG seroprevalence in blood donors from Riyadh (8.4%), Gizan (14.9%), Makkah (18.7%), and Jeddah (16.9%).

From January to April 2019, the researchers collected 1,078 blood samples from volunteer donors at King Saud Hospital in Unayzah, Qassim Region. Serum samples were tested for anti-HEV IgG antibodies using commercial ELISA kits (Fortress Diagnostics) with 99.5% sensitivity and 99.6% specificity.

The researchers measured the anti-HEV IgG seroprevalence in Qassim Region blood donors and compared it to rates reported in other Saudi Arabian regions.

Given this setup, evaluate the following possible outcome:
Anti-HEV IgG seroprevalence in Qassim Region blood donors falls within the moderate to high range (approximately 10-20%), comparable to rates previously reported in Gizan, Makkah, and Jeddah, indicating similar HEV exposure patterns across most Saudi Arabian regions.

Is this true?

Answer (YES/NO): NO